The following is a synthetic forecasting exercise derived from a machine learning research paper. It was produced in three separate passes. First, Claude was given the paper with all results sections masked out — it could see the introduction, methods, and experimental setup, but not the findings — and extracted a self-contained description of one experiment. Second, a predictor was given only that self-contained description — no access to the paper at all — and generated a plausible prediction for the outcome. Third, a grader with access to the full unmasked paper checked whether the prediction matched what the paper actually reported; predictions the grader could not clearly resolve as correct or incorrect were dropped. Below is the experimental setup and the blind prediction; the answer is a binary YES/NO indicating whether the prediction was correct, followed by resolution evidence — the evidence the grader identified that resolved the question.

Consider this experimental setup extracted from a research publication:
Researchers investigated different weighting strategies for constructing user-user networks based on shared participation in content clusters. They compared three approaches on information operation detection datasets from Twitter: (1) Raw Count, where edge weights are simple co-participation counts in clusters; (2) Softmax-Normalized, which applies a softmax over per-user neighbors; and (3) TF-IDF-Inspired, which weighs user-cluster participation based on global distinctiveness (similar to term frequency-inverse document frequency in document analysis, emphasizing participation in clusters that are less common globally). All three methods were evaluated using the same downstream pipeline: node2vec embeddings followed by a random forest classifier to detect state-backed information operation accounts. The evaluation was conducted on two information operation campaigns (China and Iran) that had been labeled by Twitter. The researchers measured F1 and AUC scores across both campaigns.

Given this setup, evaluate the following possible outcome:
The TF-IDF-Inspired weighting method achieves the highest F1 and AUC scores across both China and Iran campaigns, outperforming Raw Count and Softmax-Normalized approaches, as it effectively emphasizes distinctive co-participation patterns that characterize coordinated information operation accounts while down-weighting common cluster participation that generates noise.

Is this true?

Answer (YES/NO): YES